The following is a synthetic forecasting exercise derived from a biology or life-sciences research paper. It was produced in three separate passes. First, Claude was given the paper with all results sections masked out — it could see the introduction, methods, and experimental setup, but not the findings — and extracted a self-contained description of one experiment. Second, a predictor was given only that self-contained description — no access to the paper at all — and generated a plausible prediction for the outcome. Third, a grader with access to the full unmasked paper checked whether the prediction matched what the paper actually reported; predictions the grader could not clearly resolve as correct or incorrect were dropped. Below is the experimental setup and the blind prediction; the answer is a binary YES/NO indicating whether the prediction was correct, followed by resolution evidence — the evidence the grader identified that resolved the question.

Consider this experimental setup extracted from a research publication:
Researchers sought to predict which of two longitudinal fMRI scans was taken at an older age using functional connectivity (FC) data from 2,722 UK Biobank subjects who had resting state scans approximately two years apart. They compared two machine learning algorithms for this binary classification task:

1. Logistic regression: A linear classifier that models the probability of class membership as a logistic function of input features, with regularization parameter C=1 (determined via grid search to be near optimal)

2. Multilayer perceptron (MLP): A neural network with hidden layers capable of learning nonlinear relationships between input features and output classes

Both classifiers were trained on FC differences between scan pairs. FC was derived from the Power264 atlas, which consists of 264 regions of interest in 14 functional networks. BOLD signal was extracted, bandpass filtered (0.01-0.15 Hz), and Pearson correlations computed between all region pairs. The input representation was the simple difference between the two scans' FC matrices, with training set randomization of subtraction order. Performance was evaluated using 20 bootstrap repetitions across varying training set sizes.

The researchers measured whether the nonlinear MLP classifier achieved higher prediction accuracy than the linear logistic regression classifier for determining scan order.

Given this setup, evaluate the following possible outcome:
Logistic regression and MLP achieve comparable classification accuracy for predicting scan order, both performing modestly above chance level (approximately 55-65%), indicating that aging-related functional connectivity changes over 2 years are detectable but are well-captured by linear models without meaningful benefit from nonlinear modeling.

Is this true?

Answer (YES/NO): NO